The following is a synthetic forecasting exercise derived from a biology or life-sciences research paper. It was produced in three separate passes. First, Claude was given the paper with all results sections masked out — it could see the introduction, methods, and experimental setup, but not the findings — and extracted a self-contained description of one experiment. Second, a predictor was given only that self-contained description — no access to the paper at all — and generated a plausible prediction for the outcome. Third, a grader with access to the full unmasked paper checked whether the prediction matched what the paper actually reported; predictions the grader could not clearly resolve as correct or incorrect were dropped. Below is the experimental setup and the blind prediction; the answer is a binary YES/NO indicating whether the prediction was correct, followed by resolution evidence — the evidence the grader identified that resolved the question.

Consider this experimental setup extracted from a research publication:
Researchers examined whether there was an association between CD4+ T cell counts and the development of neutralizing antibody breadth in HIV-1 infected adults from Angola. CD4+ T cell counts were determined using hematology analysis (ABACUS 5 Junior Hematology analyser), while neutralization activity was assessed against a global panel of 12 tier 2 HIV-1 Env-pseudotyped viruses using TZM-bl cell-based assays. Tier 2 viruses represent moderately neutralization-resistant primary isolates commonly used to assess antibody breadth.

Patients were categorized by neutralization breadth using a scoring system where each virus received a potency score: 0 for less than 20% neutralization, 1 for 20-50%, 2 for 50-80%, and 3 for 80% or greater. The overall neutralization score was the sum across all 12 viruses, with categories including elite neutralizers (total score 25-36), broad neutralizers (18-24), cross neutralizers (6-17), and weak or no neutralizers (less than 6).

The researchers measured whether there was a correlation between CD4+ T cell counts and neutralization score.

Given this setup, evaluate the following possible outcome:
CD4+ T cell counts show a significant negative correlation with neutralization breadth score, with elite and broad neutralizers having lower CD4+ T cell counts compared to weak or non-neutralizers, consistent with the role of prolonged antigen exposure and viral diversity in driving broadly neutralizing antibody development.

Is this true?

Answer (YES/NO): YES